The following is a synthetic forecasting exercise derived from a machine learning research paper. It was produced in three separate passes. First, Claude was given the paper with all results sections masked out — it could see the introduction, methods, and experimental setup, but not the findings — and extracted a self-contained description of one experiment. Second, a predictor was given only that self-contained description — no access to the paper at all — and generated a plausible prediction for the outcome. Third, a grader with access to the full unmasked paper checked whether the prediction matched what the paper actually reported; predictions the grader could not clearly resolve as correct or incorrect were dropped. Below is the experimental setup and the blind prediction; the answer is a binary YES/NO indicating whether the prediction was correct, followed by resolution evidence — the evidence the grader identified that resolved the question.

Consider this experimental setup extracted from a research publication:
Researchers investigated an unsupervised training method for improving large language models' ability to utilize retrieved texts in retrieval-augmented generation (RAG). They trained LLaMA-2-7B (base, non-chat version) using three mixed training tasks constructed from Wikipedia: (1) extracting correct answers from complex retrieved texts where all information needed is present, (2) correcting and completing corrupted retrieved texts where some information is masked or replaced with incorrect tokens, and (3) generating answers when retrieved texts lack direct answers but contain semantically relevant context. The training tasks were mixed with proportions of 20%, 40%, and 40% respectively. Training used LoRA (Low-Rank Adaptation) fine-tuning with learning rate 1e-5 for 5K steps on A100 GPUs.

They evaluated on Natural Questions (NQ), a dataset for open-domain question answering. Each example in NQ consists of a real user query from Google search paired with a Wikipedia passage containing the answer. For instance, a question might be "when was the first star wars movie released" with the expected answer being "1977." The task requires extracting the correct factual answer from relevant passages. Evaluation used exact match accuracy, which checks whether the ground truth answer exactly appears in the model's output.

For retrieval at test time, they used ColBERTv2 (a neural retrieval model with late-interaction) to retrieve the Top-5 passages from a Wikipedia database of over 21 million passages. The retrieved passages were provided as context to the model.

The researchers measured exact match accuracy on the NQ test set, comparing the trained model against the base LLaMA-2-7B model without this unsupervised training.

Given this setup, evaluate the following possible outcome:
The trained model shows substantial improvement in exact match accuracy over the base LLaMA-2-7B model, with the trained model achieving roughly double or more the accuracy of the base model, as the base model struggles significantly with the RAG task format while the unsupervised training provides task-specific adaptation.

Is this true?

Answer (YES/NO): NO